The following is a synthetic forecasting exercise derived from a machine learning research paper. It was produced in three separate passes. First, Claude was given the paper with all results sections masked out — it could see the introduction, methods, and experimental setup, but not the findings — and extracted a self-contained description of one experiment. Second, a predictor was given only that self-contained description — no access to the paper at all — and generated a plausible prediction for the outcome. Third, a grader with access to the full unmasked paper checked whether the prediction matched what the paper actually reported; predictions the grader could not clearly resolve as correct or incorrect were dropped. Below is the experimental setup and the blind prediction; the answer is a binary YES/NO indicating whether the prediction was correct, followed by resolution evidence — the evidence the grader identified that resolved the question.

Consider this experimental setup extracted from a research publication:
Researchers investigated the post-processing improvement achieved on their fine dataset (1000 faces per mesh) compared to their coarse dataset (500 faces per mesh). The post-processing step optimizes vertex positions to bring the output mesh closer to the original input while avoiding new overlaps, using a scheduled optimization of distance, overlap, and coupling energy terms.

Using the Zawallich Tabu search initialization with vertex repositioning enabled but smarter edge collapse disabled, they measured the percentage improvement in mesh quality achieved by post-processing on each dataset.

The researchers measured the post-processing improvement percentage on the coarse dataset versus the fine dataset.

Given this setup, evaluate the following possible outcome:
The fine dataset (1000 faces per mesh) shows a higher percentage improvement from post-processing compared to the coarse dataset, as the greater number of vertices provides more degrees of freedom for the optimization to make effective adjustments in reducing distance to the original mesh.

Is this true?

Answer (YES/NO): NO